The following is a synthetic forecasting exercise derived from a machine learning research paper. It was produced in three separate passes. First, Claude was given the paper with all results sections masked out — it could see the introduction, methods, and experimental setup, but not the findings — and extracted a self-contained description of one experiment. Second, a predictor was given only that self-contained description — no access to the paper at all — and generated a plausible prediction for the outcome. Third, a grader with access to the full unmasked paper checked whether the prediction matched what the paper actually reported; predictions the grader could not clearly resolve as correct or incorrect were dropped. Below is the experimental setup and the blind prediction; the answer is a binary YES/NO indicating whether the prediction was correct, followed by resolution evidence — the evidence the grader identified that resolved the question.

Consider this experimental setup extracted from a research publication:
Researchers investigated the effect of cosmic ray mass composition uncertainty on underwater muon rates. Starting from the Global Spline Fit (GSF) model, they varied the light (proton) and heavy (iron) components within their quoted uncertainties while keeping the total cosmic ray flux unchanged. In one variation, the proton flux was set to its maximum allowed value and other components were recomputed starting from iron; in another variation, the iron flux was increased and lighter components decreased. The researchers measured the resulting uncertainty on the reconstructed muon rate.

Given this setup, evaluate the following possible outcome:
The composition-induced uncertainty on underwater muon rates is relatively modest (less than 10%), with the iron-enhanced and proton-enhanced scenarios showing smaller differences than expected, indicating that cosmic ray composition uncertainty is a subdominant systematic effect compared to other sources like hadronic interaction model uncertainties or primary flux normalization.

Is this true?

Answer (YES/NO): NO